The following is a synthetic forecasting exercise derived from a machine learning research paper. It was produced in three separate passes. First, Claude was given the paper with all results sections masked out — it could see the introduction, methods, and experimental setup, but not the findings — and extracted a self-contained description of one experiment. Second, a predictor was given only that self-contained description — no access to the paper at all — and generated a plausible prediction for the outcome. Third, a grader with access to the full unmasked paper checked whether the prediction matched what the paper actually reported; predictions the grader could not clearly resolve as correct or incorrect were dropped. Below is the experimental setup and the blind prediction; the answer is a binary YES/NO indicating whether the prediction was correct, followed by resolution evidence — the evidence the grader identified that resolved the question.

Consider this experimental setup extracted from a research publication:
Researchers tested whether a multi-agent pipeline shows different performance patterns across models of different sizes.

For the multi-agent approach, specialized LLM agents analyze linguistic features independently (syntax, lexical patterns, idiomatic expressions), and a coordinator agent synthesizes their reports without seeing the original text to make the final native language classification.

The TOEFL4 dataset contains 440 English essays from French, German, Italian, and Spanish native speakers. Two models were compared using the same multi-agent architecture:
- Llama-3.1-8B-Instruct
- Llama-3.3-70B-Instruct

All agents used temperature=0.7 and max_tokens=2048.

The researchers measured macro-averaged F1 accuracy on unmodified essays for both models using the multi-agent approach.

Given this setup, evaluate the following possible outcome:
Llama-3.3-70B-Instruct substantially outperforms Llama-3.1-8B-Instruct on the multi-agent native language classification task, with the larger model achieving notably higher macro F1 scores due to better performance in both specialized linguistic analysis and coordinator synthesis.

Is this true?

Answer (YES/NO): YES